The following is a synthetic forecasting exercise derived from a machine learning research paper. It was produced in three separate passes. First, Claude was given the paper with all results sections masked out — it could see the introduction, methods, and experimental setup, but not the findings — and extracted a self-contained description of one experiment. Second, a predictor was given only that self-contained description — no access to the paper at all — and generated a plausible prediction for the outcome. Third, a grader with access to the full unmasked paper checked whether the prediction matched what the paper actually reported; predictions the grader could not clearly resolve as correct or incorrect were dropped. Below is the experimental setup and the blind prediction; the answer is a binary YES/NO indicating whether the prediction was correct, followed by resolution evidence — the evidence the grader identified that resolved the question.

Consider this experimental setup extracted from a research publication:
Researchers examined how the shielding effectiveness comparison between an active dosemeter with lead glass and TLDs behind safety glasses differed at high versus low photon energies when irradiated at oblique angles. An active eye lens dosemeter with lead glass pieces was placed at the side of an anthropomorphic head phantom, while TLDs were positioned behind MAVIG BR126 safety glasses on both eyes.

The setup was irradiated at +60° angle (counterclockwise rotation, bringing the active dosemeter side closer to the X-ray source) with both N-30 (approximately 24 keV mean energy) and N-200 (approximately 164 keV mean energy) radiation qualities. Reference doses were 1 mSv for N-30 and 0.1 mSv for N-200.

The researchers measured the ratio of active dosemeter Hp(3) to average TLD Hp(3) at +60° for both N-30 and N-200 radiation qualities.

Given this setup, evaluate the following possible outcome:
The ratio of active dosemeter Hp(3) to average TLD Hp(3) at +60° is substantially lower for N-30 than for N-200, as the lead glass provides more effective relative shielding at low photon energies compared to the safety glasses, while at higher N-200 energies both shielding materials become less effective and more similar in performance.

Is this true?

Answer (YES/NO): NO